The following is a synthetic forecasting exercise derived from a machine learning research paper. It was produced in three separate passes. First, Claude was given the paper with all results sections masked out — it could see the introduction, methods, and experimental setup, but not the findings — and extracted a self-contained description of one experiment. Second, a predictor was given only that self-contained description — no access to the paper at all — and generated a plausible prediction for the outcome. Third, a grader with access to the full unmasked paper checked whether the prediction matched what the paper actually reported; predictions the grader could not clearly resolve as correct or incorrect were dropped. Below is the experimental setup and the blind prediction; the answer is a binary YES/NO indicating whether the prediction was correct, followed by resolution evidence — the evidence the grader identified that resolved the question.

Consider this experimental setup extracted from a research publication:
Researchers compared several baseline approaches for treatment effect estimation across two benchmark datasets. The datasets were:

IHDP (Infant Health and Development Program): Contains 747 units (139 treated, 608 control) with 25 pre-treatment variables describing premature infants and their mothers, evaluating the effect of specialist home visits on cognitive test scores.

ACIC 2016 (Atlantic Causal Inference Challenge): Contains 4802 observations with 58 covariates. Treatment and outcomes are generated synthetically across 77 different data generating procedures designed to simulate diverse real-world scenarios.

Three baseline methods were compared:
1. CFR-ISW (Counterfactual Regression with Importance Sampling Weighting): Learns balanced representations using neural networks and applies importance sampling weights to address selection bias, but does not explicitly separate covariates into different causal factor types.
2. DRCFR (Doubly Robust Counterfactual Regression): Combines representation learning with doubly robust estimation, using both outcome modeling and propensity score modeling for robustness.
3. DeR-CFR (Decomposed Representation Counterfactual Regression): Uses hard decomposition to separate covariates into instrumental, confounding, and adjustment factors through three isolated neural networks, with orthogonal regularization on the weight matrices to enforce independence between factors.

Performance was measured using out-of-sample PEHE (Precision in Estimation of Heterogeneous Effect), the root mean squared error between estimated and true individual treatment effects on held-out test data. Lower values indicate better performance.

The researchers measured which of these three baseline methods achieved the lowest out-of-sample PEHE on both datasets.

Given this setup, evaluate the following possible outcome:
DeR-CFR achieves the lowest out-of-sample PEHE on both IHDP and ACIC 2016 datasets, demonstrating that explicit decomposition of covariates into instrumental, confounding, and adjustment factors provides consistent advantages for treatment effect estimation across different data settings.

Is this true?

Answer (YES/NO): YES